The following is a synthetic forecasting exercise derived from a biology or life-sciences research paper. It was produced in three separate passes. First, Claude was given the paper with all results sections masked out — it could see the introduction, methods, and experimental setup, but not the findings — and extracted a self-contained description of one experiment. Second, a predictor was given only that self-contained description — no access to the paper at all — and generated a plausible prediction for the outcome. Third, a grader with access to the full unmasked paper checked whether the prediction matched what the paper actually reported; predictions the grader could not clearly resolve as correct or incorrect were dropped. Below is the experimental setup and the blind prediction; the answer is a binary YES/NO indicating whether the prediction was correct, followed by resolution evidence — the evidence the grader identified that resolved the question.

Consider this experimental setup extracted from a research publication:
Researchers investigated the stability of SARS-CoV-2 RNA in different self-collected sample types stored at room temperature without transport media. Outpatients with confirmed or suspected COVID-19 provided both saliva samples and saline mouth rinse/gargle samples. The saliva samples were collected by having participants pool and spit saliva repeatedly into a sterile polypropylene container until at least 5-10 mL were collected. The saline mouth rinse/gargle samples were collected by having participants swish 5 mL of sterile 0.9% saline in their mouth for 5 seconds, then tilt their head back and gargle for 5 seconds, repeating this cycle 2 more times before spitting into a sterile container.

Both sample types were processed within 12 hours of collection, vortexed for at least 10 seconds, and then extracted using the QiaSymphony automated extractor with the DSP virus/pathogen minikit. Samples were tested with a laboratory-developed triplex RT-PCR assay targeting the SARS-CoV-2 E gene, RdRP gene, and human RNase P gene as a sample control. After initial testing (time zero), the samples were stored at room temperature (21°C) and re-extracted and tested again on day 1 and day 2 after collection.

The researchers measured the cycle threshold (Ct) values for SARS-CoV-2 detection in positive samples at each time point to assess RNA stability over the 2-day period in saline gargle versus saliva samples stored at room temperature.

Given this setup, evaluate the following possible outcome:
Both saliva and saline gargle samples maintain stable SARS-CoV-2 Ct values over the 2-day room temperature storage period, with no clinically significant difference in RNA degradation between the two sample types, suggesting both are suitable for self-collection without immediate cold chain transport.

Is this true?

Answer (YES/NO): YES